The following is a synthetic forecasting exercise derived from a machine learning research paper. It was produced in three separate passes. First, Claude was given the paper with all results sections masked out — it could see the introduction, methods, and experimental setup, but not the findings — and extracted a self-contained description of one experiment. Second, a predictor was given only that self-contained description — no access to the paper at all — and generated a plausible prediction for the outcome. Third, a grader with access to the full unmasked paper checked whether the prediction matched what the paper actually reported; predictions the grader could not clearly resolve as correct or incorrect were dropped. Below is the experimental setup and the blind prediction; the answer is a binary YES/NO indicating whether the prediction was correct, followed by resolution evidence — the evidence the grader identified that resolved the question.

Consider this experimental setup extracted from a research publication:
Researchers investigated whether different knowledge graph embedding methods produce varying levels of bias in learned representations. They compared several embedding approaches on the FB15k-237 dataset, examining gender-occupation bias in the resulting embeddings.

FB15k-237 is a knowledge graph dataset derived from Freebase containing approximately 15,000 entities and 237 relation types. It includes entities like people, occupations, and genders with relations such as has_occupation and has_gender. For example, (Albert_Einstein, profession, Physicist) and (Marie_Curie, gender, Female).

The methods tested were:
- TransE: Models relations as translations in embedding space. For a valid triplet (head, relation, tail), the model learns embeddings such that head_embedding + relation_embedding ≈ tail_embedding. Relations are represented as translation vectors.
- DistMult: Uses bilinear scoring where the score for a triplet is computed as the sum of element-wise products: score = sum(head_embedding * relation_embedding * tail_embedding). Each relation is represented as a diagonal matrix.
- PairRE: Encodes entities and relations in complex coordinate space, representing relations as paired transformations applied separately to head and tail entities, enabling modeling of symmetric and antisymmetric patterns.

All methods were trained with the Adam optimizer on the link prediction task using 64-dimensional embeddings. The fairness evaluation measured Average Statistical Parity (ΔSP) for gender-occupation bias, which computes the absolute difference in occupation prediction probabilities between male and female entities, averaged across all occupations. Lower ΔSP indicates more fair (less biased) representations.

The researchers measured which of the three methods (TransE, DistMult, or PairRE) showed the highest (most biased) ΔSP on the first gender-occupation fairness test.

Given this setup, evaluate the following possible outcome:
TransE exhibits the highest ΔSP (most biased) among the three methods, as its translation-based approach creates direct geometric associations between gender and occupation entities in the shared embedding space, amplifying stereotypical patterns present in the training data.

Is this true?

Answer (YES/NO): NO